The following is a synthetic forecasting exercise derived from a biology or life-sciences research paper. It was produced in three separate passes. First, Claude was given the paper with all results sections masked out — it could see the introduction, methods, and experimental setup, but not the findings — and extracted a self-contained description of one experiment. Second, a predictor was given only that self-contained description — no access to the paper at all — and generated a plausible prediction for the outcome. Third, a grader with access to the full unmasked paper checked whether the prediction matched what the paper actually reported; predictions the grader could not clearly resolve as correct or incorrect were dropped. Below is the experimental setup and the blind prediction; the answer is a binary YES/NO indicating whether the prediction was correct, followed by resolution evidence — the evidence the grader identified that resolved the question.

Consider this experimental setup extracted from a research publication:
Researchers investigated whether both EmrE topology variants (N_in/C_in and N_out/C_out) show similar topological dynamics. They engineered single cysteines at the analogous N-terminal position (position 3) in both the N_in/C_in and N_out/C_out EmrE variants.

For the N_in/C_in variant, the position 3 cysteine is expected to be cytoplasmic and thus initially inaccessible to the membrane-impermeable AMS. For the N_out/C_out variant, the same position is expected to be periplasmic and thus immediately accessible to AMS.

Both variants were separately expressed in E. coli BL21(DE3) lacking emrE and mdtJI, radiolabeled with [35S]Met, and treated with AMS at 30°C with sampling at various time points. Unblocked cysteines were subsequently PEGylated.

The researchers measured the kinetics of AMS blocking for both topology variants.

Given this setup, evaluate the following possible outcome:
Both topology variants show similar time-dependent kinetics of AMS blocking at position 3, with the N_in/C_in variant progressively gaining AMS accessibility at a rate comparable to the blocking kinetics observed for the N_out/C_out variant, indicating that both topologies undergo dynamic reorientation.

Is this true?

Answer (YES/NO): NO